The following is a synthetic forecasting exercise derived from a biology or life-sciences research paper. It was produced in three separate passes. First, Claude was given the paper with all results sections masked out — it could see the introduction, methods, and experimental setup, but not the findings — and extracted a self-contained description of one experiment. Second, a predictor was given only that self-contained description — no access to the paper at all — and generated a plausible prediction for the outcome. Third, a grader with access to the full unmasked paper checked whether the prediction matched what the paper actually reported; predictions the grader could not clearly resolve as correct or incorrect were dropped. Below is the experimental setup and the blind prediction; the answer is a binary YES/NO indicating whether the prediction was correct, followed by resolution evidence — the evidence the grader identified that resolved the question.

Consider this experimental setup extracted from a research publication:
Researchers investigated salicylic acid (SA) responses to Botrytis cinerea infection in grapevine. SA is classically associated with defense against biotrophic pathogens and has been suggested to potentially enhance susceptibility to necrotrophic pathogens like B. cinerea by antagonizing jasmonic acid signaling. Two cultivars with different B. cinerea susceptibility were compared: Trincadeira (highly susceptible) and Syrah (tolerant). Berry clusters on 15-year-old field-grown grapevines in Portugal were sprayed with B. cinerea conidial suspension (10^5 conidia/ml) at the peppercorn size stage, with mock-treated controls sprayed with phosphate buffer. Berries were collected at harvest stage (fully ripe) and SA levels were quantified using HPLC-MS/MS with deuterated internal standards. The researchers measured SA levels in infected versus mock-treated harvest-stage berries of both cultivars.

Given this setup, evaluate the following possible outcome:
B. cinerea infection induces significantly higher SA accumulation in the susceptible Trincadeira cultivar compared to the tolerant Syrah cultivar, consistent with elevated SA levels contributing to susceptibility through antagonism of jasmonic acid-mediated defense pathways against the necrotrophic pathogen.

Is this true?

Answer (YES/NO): NO